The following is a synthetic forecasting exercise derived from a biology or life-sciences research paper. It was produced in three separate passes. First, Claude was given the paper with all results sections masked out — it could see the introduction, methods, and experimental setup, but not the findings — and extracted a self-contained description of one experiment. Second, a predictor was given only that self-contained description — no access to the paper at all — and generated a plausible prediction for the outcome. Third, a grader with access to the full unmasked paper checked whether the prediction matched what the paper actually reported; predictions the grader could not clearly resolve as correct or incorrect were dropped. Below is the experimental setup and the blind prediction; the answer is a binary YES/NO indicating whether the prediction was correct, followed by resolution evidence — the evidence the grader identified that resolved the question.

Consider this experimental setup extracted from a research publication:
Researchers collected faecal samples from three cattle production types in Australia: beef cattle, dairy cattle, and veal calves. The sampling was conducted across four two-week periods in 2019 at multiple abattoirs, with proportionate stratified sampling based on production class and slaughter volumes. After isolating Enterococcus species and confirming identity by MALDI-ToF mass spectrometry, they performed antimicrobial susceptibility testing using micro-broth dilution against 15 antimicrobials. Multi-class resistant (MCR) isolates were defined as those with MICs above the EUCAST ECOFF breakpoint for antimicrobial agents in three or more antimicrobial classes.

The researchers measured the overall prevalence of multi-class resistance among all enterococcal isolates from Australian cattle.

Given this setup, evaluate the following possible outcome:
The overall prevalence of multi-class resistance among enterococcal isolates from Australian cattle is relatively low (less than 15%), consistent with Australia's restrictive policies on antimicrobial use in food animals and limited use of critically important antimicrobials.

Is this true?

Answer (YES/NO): YES